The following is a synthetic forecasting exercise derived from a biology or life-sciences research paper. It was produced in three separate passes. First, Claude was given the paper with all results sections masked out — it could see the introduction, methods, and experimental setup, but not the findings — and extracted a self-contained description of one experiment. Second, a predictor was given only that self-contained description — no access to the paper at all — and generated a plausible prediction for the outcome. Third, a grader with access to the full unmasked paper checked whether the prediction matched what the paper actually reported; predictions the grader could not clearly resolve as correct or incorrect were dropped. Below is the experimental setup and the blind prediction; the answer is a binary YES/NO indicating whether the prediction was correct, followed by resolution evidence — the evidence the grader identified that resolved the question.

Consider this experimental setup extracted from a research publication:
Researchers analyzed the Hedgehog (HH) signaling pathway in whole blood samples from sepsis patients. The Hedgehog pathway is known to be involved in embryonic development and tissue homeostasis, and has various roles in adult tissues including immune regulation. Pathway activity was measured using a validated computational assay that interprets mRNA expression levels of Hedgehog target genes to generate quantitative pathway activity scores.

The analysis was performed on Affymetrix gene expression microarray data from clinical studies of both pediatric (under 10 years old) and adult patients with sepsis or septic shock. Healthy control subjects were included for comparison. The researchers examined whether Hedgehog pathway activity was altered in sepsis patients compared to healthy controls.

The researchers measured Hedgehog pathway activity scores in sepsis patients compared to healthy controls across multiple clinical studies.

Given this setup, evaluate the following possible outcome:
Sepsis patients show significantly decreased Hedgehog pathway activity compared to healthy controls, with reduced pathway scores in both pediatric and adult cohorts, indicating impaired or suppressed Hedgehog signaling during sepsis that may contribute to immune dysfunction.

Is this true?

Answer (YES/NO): NO